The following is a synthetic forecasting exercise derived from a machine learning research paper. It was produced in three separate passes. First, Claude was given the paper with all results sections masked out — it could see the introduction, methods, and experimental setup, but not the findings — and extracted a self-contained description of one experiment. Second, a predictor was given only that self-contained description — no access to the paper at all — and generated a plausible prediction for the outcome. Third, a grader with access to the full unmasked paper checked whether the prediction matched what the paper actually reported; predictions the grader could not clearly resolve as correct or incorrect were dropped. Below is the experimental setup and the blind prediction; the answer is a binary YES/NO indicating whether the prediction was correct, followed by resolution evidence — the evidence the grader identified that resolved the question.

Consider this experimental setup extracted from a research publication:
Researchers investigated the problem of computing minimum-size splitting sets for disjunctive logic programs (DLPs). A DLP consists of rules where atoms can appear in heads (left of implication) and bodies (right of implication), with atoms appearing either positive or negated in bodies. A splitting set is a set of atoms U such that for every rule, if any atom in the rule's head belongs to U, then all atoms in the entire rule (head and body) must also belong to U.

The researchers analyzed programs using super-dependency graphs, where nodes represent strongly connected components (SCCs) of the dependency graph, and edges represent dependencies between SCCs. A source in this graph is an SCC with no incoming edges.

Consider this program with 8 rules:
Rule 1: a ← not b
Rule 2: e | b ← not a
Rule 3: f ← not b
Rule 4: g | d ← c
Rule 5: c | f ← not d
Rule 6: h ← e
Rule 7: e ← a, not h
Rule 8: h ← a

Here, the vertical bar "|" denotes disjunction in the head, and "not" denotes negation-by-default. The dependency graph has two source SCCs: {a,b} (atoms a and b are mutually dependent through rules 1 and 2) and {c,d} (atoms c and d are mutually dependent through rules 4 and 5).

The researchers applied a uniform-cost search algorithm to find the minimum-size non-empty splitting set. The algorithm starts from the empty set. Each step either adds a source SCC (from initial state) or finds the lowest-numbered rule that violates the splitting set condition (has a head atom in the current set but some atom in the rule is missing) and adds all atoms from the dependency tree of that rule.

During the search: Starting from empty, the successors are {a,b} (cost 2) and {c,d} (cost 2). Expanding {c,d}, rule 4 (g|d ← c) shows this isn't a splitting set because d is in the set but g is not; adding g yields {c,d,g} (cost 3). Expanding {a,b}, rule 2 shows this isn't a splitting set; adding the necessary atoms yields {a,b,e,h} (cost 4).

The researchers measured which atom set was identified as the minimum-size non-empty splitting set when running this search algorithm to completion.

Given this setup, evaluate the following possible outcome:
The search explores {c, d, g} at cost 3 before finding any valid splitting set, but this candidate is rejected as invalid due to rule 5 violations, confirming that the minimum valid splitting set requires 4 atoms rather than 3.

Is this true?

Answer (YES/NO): YES